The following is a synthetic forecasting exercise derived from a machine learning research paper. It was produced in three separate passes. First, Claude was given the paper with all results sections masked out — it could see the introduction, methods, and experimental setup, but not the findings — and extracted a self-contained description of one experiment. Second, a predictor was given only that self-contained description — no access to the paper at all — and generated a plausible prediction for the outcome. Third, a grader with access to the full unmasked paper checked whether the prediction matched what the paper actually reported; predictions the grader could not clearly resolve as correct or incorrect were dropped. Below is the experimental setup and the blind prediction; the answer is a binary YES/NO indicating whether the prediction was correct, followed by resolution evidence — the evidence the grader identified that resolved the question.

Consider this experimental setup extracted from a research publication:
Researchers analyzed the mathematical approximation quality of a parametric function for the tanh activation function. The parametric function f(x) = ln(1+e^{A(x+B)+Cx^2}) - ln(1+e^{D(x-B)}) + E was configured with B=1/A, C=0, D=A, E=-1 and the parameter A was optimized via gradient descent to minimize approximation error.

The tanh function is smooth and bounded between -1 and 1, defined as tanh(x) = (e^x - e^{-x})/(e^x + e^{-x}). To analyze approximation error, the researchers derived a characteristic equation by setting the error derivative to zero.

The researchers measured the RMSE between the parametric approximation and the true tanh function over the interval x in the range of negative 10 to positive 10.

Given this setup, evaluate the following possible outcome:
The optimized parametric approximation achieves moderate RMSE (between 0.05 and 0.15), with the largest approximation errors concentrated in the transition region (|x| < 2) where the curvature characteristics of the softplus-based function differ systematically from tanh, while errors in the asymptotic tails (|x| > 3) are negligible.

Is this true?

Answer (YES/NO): NO